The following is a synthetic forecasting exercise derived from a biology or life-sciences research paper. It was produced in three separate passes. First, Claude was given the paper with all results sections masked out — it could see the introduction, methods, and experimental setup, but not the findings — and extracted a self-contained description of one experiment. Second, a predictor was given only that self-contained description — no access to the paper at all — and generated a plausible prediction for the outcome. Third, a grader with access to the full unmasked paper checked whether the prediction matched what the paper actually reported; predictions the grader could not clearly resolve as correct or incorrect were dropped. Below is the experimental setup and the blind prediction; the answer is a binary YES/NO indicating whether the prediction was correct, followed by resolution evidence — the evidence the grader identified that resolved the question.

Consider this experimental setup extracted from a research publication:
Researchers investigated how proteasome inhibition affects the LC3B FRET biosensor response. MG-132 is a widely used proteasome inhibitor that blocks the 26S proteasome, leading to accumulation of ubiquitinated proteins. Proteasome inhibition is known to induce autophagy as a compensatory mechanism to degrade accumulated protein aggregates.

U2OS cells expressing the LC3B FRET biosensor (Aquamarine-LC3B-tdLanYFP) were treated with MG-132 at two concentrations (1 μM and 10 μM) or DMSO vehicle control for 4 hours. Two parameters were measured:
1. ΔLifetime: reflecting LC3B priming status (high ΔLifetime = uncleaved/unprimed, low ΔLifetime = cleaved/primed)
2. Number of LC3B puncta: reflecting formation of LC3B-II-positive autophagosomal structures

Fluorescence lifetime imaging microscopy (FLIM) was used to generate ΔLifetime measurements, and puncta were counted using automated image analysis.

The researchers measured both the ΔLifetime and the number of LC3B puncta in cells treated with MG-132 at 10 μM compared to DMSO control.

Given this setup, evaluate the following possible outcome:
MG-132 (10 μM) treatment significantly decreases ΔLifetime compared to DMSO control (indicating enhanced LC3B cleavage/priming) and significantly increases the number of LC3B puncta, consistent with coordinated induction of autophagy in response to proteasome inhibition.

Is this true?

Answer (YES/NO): NO